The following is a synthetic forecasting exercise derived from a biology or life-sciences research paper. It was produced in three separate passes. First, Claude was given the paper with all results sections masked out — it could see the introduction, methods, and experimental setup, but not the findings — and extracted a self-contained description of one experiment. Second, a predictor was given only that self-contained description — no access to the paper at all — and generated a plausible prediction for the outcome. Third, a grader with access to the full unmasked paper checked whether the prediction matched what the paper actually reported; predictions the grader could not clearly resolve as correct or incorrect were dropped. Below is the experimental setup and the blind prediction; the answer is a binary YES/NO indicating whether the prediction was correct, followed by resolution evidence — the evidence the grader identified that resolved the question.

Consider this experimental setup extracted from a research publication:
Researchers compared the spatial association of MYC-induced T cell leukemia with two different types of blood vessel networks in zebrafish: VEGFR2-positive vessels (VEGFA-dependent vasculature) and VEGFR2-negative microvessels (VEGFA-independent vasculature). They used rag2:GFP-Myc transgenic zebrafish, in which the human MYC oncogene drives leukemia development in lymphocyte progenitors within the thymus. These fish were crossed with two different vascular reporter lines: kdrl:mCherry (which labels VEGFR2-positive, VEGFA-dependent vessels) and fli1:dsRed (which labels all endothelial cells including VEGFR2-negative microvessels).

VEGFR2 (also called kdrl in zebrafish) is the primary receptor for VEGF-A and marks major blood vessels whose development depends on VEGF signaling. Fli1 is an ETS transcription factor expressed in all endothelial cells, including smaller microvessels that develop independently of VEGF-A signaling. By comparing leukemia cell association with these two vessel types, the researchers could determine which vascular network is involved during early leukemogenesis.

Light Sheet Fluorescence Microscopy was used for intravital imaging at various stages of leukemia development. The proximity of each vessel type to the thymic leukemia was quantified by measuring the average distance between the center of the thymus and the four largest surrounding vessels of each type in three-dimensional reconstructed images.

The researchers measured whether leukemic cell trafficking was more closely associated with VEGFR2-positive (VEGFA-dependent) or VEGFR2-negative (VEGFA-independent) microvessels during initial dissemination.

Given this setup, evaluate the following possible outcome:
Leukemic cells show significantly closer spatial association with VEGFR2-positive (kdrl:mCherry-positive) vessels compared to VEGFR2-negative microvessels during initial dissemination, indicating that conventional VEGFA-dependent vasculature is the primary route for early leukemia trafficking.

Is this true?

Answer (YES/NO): NO